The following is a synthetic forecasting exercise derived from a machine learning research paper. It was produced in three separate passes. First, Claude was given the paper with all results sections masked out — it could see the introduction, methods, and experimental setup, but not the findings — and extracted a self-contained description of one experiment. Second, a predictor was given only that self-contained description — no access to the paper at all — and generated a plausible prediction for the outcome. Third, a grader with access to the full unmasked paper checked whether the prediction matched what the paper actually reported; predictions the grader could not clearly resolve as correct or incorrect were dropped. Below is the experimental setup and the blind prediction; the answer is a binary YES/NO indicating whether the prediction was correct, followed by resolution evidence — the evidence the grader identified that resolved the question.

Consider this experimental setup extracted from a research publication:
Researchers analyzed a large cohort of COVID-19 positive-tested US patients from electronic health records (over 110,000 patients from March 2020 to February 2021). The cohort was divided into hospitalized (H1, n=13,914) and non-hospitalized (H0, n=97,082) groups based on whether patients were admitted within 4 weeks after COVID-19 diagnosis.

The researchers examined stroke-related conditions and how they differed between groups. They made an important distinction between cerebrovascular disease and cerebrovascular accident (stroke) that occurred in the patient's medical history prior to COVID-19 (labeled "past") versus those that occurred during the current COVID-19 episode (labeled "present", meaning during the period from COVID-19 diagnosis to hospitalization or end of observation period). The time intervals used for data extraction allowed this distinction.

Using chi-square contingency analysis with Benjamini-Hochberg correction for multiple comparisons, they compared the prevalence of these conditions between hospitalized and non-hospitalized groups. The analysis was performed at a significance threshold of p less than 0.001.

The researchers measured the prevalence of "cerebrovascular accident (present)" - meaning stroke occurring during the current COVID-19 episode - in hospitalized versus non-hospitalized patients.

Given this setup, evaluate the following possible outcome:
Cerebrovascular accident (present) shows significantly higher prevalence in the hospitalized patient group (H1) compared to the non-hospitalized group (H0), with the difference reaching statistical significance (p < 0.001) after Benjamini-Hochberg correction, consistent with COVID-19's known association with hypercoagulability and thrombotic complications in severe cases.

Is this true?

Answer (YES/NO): YES